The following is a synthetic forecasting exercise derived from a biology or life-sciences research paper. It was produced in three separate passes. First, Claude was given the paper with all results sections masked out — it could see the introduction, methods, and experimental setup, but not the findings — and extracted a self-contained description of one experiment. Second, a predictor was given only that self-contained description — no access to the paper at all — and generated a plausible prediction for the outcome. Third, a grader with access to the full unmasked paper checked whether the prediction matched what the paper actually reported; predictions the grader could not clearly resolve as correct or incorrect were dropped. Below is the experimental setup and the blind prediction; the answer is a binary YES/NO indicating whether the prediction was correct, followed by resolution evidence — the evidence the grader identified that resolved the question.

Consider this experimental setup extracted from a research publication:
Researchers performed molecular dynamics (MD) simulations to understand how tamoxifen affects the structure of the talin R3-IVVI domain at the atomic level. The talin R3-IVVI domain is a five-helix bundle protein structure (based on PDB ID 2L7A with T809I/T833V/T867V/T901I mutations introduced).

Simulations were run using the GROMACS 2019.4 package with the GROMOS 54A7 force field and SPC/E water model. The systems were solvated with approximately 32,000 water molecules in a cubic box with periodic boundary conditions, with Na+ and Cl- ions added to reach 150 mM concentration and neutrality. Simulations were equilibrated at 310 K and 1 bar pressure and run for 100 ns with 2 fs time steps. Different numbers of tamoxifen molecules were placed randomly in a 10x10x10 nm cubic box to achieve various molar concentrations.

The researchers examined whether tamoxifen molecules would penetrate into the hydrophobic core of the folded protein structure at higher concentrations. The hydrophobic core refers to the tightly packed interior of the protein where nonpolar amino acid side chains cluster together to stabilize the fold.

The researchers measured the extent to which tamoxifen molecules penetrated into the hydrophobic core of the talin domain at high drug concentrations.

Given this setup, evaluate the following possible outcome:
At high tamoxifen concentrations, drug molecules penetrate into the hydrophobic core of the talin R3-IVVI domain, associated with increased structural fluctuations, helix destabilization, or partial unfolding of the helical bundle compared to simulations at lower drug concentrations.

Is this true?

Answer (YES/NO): YES